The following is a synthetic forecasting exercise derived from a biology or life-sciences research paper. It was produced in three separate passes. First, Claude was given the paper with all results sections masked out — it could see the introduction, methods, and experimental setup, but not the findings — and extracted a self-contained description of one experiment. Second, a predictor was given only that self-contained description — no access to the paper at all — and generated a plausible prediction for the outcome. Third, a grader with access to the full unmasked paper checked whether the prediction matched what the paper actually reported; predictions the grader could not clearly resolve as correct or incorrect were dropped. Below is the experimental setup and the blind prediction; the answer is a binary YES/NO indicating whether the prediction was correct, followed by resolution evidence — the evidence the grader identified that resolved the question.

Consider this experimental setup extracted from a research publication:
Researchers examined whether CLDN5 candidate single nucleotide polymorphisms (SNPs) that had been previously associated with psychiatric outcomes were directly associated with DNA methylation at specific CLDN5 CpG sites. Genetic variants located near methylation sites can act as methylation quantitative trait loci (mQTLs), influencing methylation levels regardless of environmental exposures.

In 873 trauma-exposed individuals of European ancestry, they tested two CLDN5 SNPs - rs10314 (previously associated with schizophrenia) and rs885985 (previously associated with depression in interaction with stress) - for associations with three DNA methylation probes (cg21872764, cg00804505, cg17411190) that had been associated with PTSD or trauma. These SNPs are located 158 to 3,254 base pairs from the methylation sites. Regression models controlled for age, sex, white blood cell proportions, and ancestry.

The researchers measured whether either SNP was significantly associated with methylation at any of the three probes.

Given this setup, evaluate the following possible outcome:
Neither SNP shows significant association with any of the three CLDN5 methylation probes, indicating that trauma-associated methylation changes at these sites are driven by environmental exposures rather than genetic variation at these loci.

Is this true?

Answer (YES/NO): NO